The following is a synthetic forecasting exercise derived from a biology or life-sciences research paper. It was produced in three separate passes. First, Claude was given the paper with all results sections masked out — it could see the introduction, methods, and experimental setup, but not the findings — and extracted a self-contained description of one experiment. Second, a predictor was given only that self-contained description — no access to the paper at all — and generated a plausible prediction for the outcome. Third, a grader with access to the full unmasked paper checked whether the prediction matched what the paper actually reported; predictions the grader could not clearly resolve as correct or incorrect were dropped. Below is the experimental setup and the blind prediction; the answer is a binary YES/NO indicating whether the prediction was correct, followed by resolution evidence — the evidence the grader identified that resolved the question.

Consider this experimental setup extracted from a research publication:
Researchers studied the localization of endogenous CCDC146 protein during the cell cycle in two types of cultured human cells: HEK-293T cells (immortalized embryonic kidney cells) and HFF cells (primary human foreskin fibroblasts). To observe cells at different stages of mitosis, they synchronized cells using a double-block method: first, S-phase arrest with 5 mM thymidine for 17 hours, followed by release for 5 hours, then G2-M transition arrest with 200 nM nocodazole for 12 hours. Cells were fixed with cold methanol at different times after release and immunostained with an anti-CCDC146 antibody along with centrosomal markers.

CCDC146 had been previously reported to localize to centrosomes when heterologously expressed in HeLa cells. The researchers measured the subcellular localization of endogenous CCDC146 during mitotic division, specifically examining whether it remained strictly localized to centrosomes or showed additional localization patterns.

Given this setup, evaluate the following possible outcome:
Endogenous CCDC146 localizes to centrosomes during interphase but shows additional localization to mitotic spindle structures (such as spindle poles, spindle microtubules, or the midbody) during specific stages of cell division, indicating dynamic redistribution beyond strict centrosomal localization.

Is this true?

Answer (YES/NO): YES